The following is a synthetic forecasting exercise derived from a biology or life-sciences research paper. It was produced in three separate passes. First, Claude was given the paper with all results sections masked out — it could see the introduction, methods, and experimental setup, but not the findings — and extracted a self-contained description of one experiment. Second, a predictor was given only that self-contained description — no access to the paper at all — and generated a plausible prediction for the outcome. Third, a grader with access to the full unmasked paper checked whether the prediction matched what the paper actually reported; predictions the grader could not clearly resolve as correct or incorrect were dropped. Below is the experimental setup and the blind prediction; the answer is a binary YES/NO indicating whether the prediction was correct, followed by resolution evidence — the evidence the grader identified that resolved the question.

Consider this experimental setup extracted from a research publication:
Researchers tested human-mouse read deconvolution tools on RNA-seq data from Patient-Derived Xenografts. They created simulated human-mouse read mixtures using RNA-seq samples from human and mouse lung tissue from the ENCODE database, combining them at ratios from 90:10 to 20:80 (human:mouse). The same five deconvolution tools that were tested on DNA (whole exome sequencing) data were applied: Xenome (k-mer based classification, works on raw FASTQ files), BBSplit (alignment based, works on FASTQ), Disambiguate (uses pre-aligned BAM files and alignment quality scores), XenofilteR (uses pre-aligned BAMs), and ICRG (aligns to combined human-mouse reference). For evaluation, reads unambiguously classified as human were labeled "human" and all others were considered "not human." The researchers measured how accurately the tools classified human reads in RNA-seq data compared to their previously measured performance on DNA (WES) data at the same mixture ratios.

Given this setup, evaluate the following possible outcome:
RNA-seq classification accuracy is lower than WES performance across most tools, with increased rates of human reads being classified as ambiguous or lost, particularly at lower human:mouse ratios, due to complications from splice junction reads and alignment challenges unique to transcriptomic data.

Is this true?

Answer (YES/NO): NO